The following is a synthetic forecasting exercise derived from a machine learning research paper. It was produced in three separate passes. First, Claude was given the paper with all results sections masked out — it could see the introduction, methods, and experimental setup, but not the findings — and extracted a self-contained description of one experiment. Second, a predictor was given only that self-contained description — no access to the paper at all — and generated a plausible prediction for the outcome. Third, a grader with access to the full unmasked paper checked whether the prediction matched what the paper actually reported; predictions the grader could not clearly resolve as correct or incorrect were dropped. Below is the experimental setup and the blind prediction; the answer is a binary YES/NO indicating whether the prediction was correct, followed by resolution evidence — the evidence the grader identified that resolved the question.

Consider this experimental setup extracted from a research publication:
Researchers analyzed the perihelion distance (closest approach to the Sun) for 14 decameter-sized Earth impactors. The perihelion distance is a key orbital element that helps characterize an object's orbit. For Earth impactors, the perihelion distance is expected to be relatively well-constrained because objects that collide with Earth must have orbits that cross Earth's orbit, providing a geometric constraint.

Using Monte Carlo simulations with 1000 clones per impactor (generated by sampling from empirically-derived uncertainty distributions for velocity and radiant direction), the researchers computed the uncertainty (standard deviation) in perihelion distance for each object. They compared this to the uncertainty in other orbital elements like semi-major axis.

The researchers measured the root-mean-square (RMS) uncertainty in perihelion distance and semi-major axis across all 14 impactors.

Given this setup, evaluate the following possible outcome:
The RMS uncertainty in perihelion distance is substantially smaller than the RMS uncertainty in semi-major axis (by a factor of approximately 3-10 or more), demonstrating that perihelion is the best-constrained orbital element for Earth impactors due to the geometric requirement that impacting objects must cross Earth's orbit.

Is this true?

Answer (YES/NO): YES